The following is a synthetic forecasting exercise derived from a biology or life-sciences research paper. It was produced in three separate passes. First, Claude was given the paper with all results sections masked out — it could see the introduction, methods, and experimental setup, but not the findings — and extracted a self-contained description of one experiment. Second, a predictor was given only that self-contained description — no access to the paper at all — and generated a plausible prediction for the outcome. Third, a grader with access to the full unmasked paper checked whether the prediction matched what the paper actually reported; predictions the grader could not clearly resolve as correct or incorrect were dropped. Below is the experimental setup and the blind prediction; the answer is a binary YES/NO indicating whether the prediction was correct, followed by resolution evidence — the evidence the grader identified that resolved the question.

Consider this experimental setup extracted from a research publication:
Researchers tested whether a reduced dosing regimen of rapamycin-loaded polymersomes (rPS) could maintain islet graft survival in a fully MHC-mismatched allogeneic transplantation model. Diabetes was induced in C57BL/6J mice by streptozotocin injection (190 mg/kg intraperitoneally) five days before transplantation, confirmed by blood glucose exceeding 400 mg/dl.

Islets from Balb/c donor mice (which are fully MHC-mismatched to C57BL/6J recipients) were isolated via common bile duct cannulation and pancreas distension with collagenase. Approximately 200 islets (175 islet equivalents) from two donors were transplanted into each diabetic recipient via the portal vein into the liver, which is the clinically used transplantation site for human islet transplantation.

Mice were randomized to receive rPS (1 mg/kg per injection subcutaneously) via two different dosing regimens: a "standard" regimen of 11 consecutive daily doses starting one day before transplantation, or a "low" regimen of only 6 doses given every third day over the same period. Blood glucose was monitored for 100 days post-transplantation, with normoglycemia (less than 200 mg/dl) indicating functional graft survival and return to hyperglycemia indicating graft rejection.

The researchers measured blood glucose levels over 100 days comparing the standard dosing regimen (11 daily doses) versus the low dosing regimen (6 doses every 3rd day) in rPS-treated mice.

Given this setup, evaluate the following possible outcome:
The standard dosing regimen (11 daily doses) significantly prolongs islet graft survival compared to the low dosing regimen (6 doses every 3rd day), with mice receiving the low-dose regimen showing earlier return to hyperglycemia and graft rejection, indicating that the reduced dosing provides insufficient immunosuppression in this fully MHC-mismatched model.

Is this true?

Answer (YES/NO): NO